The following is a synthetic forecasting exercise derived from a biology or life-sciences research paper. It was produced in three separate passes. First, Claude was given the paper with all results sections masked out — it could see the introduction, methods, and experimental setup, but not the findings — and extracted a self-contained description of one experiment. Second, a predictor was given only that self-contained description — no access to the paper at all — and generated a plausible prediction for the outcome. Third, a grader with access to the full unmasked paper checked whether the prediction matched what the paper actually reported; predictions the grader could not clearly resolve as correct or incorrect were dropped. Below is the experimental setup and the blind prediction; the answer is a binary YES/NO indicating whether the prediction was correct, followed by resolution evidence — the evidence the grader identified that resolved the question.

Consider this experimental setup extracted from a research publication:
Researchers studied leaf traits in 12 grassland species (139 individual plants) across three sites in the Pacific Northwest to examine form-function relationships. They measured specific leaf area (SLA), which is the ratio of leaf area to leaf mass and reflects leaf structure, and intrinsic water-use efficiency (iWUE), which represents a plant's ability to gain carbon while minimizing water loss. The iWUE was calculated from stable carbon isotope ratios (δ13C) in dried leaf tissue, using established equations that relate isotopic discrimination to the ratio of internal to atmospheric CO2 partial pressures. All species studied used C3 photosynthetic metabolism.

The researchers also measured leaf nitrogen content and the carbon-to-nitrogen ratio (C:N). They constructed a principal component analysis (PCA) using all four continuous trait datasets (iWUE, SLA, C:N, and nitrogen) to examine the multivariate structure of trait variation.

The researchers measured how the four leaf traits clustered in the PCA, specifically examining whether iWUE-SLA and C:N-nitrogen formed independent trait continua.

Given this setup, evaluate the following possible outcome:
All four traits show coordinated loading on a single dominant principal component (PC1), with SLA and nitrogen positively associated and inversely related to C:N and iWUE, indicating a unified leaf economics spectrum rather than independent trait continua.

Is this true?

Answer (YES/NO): NO